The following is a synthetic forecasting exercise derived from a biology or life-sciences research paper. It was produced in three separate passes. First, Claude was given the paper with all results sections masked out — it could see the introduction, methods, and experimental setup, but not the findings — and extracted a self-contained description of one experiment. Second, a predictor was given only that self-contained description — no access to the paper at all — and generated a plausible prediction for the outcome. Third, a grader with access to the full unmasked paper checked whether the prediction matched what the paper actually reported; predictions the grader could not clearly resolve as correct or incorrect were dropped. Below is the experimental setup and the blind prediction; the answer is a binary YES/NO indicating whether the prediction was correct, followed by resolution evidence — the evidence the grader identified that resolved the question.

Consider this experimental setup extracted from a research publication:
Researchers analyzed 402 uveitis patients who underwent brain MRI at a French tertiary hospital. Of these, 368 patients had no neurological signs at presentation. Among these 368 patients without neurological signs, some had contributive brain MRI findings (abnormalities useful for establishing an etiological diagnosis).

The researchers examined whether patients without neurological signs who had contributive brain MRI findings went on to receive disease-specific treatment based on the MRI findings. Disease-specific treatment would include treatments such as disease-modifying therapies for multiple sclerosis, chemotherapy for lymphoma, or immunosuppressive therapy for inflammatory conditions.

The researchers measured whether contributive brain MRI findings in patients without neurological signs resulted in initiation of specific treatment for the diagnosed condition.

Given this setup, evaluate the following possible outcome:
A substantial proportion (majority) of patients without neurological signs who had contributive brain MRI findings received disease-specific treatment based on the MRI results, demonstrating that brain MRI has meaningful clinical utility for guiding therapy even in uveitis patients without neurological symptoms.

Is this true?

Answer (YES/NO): NO